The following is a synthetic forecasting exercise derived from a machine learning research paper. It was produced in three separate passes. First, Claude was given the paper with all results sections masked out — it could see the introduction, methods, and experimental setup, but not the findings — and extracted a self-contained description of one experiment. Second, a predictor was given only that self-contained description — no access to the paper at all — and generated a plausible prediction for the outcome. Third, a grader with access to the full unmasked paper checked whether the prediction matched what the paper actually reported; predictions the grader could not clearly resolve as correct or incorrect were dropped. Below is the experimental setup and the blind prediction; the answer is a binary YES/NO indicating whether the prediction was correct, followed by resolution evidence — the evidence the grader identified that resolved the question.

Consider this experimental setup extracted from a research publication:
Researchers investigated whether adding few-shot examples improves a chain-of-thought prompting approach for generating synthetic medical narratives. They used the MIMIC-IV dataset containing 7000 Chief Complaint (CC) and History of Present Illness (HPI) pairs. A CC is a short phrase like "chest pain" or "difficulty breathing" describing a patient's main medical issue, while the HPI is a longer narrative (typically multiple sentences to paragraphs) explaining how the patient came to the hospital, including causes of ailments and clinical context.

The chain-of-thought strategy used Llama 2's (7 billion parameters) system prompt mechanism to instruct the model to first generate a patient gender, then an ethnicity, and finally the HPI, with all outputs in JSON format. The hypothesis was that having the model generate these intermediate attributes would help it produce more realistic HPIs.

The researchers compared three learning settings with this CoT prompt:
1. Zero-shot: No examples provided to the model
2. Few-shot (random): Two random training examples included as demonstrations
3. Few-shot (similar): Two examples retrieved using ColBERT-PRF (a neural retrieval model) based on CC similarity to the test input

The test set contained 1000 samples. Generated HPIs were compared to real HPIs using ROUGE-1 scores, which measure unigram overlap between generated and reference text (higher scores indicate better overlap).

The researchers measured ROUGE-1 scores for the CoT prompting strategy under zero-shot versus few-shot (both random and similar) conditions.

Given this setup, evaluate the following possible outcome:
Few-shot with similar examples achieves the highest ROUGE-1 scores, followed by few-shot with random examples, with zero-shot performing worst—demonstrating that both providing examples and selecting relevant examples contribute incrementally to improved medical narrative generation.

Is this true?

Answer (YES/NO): NO